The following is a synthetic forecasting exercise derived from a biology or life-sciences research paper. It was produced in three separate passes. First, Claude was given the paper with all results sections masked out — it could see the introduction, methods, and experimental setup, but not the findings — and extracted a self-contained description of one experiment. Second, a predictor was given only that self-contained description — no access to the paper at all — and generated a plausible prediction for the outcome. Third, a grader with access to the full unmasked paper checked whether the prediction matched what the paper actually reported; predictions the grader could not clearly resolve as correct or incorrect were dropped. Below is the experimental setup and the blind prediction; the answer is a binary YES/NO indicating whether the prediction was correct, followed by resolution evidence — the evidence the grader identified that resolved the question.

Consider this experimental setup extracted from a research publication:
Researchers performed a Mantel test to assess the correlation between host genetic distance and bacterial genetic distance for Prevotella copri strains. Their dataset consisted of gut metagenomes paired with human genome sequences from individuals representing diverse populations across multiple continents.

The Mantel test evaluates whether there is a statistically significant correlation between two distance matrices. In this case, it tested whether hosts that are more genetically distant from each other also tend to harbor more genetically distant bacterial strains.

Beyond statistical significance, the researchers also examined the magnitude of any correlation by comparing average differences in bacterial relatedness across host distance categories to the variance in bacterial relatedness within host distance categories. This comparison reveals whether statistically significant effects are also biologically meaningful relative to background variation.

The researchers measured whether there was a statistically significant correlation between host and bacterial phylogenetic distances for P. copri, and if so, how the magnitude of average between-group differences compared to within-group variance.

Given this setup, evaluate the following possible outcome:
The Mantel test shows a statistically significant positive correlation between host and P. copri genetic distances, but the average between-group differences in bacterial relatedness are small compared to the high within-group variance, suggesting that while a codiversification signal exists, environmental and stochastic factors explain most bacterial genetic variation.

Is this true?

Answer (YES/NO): YES